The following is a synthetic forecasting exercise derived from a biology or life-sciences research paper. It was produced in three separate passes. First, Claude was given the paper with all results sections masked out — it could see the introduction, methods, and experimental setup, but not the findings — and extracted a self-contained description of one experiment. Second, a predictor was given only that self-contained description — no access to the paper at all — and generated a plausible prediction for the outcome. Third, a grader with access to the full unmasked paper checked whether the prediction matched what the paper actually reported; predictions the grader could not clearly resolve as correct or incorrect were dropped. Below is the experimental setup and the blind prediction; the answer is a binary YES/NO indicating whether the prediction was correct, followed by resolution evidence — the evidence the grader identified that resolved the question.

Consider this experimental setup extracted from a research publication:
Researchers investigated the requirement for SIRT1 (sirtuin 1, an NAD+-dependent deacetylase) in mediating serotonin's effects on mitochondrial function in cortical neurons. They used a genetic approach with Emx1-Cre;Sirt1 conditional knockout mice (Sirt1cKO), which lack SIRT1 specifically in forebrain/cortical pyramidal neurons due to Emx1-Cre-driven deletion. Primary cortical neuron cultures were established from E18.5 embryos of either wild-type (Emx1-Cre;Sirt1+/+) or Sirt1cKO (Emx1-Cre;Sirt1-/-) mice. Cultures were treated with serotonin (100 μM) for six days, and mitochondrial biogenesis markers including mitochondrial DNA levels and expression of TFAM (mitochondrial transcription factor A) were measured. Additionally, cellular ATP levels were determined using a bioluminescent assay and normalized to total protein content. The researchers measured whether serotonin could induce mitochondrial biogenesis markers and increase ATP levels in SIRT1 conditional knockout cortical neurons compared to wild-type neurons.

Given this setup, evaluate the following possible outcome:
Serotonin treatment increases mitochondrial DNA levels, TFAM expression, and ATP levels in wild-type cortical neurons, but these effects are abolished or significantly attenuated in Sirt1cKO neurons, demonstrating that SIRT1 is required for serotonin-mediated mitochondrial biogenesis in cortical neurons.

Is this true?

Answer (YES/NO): NO